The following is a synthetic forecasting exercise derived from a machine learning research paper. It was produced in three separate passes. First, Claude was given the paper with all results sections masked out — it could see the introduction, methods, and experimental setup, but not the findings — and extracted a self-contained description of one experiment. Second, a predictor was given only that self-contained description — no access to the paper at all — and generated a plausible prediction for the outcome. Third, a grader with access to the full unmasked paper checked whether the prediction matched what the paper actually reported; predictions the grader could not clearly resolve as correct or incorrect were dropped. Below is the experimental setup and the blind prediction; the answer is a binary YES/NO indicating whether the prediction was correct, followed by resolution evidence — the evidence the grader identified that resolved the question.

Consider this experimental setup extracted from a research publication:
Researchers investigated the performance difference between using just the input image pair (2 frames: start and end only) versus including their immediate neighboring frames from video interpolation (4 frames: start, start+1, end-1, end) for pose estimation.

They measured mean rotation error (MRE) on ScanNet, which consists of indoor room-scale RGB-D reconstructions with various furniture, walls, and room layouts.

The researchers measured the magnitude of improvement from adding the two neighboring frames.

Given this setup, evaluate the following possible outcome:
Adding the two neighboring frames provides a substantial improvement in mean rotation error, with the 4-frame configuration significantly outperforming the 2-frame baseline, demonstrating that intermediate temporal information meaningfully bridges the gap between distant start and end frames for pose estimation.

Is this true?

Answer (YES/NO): YES